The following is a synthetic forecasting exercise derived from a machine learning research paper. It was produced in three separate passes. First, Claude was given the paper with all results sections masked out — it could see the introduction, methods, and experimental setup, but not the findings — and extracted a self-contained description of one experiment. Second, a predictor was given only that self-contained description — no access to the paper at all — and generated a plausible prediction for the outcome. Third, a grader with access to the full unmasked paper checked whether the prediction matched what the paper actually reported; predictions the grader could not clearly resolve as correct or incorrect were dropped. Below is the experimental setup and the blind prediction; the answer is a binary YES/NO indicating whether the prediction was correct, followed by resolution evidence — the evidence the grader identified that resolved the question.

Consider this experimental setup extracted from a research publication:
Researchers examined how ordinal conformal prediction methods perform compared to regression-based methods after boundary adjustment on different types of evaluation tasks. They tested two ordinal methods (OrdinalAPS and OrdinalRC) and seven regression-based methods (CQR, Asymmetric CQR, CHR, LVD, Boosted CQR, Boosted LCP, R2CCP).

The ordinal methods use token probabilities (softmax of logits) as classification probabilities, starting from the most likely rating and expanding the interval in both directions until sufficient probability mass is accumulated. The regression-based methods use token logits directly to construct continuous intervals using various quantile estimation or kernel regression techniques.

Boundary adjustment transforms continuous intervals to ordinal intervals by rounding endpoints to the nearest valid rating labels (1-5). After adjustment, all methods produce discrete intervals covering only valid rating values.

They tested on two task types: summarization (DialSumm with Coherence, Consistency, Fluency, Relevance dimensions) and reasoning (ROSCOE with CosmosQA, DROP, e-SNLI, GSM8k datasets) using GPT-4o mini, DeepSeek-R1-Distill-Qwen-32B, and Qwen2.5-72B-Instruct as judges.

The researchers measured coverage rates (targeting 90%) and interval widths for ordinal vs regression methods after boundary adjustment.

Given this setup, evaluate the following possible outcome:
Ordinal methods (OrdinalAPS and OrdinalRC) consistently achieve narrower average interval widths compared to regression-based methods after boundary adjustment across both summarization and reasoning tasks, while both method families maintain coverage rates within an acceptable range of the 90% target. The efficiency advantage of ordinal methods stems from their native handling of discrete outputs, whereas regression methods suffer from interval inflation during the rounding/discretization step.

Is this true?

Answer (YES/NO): NO